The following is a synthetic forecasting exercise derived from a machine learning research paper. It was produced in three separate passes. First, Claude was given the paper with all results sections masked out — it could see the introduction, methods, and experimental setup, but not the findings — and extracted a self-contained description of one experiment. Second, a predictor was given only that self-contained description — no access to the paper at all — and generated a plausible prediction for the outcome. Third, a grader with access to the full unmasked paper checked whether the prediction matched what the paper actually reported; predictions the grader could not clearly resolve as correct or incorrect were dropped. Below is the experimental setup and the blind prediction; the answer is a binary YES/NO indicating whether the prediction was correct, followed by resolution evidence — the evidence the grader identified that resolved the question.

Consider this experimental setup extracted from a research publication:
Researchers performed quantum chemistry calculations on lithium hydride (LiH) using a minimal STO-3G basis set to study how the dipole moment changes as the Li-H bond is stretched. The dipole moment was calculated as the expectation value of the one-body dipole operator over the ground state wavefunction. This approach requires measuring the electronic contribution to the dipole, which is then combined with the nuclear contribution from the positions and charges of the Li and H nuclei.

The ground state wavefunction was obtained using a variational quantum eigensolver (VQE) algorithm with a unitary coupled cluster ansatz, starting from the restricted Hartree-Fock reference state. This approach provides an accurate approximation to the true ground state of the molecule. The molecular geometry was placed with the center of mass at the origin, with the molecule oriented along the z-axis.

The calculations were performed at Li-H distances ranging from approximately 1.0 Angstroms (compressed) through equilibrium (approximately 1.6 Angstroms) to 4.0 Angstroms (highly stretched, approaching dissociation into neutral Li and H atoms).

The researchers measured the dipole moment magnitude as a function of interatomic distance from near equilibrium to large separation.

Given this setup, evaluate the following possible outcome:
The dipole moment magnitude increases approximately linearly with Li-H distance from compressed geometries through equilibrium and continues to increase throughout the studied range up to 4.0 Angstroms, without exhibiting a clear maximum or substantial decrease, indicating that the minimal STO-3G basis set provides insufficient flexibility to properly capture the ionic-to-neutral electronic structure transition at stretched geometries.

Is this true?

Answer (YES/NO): NO